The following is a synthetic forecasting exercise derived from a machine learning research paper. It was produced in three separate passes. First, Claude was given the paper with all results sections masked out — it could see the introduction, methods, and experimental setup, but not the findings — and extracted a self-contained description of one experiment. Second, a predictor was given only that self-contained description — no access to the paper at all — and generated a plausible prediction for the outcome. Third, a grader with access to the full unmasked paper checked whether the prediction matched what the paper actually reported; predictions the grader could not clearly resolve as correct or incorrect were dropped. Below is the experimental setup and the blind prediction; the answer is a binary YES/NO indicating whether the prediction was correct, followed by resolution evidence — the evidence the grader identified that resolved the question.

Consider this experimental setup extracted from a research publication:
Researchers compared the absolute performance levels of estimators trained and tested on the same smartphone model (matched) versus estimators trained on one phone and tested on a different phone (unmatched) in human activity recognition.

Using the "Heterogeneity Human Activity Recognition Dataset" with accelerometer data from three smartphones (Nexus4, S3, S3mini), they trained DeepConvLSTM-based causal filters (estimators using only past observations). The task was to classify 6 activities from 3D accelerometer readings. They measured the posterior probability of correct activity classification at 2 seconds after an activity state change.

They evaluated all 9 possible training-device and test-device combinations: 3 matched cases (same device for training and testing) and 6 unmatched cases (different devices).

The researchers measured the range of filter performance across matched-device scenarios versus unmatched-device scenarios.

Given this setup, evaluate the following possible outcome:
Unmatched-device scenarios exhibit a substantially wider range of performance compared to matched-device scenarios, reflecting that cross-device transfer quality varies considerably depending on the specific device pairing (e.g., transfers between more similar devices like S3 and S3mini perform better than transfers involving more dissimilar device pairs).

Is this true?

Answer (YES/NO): NO